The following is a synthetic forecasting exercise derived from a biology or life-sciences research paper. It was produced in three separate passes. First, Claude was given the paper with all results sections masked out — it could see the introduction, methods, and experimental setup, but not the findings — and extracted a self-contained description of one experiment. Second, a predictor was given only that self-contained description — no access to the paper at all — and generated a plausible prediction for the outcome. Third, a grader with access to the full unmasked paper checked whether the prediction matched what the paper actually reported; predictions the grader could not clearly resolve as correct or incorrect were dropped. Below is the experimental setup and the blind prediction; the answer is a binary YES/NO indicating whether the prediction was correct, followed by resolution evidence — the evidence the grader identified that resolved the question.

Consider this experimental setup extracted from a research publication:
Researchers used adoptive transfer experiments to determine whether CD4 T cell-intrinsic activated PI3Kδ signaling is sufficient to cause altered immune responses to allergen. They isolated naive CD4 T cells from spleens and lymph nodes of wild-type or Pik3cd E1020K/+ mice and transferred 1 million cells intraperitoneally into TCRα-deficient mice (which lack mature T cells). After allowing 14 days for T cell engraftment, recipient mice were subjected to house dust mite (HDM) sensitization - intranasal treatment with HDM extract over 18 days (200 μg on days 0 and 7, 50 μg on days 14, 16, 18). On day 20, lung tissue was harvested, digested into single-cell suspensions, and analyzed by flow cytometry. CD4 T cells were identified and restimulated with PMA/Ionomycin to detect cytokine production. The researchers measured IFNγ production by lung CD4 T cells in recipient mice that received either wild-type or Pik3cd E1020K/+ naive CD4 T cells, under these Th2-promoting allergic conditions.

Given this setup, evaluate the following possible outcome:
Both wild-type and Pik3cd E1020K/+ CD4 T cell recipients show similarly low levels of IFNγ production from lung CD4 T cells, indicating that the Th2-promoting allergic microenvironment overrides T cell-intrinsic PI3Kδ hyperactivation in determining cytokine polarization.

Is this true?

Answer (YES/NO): NO